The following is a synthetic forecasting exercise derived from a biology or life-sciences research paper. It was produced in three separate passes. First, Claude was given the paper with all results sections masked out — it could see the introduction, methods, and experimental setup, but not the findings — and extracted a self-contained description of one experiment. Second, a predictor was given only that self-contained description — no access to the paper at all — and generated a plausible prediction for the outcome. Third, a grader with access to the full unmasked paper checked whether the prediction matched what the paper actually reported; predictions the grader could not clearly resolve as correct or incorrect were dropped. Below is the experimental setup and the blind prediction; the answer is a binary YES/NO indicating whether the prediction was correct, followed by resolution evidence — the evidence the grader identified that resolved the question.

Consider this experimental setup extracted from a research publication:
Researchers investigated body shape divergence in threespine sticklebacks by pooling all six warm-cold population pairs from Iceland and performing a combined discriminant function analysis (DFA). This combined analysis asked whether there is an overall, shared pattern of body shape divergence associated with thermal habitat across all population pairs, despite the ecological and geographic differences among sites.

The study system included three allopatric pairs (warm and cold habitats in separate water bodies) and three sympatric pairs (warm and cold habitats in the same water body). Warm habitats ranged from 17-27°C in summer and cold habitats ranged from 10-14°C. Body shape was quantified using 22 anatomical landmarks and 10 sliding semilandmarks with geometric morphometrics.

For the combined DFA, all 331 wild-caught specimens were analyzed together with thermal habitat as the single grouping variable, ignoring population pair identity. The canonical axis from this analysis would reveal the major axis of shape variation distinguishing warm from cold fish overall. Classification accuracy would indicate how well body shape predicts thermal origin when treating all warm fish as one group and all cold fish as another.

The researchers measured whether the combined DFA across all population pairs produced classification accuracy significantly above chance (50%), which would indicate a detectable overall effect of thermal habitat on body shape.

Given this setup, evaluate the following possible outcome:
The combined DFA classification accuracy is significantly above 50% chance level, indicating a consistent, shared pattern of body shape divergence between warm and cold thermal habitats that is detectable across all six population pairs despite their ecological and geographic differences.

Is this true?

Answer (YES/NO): YES